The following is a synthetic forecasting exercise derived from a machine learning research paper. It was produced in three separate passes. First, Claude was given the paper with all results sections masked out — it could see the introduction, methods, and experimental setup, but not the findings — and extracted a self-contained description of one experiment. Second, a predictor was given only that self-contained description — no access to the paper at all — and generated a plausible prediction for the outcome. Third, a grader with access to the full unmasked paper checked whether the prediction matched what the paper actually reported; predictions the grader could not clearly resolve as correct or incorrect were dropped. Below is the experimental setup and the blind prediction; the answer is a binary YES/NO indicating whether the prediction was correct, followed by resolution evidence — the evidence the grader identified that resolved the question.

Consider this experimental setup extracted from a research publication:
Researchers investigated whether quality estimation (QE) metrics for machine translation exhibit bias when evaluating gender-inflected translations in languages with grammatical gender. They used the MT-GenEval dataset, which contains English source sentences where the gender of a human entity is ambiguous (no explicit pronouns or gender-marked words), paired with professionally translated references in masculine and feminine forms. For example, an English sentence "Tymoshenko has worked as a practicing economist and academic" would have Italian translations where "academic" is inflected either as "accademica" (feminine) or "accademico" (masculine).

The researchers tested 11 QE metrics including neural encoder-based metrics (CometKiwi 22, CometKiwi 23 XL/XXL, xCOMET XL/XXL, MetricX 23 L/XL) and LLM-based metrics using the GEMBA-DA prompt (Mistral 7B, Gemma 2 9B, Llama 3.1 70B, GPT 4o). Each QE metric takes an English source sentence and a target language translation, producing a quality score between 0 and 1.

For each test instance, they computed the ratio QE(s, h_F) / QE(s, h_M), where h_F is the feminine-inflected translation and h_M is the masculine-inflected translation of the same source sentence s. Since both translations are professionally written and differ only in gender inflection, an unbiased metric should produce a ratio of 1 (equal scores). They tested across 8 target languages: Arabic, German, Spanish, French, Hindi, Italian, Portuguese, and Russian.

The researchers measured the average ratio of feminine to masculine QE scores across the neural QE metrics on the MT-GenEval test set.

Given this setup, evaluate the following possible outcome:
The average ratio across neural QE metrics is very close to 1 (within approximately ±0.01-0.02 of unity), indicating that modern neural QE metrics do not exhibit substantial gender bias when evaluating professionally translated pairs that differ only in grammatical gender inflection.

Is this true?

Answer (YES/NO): NO